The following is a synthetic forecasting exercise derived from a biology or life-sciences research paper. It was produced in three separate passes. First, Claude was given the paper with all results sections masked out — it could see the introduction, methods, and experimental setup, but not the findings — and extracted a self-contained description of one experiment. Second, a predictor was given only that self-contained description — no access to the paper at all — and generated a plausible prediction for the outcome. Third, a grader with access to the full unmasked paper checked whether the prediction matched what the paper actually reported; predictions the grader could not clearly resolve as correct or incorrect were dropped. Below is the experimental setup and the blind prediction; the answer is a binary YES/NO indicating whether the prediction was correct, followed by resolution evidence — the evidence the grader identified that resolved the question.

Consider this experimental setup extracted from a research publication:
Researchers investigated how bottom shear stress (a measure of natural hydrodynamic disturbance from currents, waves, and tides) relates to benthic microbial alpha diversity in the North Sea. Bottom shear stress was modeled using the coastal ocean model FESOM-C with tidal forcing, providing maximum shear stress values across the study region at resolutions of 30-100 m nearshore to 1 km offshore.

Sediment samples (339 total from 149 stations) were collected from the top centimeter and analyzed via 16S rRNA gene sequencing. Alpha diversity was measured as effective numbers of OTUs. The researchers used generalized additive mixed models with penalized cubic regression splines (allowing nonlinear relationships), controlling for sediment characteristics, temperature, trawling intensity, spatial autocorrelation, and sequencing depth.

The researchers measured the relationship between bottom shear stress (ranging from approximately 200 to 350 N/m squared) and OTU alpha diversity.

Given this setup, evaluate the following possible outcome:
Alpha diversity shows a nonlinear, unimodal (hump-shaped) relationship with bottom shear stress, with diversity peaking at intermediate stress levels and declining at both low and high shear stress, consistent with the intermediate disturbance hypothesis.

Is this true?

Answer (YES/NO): NO